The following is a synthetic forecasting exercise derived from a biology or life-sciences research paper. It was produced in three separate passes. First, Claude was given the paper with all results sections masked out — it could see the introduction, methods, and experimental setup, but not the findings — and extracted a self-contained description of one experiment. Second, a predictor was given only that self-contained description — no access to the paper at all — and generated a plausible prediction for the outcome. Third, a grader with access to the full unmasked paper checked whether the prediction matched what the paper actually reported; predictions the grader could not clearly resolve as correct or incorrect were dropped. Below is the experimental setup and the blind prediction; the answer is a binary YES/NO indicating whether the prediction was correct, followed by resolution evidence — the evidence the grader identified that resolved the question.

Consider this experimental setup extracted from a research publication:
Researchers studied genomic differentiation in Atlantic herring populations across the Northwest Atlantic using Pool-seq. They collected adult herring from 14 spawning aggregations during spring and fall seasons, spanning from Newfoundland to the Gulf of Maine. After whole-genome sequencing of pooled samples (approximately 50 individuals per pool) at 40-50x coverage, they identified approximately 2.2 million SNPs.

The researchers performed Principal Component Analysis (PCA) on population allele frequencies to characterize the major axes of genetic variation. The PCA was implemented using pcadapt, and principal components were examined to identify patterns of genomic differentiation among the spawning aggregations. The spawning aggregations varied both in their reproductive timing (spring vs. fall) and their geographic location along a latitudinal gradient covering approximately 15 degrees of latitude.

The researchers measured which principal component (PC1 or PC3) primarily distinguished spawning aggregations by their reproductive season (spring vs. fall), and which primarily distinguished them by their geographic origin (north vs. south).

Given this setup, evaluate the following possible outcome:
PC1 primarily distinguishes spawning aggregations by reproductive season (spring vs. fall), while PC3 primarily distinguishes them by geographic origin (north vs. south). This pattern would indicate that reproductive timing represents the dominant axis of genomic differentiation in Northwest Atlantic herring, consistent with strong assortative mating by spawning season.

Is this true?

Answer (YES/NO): YES